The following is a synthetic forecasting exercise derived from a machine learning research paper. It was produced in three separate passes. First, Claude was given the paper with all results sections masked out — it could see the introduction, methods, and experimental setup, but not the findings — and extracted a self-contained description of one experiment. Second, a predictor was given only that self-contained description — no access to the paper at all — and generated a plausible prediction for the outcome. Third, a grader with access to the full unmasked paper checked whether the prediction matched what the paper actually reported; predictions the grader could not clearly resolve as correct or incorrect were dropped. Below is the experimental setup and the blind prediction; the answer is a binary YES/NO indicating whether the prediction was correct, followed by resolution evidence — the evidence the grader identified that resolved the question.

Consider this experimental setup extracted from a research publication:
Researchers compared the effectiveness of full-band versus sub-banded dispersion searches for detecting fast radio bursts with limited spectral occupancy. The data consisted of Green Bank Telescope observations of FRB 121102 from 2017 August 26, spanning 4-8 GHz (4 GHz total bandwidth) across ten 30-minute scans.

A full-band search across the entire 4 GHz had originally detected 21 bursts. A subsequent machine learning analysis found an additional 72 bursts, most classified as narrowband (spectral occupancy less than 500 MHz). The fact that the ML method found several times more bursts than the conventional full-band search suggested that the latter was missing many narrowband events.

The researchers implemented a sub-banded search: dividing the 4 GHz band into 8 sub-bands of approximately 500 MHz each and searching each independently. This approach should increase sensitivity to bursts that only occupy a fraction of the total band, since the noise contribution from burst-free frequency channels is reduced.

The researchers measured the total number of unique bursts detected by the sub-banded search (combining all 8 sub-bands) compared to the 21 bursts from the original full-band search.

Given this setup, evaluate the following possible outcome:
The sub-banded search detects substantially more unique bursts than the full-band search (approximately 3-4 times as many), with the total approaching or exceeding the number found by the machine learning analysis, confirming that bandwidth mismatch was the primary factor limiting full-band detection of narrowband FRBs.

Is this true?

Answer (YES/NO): NO